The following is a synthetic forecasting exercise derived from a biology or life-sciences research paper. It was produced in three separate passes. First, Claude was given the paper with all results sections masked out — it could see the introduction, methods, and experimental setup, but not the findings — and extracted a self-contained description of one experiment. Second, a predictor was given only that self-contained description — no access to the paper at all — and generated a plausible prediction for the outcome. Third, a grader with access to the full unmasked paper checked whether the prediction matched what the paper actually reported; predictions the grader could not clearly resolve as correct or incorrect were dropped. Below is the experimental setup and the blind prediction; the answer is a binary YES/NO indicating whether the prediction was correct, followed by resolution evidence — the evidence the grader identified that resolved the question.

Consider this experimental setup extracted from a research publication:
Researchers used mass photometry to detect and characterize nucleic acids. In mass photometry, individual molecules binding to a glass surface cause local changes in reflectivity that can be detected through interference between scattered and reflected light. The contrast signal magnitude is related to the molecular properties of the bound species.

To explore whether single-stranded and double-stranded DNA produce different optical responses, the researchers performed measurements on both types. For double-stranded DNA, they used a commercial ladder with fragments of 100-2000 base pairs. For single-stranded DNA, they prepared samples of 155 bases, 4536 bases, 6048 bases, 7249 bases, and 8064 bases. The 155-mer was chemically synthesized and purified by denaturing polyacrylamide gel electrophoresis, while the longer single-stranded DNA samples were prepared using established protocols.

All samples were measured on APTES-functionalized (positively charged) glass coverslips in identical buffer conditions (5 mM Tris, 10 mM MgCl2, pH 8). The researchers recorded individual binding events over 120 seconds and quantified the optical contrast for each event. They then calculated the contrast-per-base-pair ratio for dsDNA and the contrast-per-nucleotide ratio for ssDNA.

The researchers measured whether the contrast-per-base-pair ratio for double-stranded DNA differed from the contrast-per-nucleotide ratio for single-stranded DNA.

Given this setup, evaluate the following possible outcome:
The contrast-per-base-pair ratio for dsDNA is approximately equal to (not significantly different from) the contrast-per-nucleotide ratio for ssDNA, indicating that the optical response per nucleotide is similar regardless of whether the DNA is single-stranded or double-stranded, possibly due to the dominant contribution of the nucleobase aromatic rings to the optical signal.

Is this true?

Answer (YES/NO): NO